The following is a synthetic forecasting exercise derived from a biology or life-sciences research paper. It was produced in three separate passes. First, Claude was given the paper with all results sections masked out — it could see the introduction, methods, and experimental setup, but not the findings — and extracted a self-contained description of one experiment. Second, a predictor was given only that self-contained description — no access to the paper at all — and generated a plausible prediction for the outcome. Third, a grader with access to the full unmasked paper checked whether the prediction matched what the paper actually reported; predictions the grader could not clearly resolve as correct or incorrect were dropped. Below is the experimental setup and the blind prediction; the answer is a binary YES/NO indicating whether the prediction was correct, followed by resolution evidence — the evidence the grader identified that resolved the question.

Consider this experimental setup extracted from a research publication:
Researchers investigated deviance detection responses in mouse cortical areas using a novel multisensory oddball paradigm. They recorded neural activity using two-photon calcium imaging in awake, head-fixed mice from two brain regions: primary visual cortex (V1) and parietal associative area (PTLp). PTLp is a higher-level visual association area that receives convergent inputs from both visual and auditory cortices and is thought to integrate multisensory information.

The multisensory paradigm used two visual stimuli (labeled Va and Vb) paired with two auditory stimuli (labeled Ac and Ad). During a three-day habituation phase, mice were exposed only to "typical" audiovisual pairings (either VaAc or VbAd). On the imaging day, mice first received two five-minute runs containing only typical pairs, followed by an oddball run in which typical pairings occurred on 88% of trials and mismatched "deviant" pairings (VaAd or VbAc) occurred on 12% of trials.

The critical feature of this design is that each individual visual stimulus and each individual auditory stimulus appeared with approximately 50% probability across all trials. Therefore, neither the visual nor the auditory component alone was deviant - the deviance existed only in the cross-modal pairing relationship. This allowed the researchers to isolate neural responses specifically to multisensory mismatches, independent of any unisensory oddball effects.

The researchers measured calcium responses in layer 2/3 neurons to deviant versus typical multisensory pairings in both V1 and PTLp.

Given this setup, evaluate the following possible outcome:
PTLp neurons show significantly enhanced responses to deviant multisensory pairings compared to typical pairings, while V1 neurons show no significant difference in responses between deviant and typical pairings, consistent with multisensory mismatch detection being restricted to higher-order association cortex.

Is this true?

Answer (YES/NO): YES